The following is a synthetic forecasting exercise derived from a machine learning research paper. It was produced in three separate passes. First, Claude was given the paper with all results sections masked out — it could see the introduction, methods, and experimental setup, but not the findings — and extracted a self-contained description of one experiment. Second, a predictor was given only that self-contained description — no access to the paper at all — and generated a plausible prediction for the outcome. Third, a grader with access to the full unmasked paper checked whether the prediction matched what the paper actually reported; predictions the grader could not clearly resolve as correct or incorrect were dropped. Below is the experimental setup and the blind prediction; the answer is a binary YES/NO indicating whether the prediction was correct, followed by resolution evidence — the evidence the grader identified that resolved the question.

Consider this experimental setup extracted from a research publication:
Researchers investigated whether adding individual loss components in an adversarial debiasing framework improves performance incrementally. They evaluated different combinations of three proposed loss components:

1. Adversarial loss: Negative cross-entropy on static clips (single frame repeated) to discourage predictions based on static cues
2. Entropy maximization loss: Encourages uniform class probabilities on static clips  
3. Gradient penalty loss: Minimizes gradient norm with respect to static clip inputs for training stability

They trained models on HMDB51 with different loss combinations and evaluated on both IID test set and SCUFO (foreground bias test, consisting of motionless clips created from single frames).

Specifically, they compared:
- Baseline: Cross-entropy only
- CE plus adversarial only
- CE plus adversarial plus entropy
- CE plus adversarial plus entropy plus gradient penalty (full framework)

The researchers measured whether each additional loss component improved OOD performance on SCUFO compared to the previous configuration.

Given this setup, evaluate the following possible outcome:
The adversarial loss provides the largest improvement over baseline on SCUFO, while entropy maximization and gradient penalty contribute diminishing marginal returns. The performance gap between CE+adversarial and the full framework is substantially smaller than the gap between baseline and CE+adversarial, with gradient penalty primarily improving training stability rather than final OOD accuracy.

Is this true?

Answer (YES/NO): NO